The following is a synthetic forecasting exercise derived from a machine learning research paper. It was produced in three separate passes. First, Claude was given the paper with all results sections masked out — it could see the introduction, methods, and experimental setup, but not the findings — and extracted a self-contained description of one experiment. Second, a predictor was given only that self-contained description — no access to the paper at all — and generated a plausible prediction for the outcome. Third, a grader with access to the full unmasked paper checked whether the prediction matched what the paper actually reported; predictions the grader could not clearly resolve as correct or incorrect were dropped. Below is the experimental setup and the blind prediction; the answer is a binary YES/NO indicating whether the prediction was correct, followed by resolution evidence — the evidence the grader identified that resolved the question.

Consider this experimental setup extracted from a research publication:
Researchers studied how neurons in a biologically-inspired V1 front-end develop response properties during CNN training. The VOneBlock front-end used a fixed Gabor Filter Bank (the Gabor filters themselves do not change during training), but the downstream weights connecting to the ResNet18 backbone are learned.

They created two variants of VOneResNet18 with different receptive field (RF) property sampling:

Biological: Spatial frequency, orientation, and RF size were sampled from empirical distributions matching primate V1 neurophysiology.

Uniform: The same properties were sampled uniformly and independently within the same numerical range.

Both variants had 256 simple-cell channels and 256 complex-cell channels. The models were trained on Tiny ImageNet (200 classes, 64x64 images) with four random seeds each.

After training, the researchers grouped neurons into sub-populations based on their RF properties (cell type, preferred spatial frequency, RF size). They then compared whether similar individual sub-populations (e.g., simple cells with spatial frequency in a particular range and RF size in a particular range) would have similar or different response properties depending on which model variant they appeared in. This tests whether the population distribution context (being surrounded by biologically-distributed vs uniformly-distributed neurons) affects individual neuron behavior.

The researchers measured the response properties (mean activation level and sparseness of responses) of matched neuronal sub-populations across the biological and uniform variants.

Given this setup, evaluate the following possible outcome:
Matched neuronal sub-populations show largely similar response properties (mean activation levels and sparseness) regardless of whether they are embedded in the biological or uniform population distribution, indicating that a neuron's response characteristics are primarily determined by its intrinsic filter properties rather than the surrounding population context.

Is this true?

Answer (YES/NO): YES